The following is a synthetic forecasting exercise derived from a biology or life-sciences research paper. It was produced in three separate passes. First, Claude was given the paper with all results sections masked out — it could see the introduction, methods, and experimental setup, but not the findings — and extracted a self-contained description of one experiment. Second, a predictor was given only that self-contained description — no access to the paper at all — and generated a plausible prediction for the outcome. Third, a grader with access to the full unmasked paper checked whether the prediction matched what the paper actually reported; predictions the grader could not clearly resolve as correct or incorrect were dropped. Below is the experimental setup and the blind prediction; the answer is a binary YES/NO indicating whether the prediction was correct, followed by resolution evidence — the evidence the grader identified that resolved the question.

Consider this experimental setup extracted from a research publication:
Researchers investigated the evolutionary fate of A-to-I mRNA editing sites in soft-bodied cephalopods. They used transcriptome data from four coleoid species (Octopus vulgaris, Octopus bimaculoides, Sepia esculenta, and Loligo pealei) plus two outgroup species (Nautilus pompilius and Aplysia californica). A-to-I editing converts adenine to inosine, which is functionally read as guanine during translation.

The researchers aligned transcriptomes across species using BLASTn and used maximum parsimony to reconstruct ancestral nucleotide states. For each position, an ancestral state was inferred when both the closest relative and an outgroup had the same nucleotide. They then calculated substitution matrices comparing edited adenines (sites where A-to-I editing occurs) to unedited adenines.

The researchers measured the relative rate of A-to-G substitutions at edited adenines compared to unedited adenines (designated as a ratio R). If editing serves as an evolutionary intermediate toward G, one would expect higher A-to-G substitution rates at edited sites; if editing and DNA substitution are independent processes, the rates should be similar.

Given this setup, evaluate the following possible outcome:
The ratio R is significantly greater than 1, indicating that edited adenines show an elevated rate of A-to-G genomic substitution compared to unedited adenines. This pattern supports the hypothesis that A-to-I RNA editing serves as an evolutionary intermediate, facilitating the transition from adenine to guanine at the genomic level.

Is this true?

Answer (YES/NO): YES